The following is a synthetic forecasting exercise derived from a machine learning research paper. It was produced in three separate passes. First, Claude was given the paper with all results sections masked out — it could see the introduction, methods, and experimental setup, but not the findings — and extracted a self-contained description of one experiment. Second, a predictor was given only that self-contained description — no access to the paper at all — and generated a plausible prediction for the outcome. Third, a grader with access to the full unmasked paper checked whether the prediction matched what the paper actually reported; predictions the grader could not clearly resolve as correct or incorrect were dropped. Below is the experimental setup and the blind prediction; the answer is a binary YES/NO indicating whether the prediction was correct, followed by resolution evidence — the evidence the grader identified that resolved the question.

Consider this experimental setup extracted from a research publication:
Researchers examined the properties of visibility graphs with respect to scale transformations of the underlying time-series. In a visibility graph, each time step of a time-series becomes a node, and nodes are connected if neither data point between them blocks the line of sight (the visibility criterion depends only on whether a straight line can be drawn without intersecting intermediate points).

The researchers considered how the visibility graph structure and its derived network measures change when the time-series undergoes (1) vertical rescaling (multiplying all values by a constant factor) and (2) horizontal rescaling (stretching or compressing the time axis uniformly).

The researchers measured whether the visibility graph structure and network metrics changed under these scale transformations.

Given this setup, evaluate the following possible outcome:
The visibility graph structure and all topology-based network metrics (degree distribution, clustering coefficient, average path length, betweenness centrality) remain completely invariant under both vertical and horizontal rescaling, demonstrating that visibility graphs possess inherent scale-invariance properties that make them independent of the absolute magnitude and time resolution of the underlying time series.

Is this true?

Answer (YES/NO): NO